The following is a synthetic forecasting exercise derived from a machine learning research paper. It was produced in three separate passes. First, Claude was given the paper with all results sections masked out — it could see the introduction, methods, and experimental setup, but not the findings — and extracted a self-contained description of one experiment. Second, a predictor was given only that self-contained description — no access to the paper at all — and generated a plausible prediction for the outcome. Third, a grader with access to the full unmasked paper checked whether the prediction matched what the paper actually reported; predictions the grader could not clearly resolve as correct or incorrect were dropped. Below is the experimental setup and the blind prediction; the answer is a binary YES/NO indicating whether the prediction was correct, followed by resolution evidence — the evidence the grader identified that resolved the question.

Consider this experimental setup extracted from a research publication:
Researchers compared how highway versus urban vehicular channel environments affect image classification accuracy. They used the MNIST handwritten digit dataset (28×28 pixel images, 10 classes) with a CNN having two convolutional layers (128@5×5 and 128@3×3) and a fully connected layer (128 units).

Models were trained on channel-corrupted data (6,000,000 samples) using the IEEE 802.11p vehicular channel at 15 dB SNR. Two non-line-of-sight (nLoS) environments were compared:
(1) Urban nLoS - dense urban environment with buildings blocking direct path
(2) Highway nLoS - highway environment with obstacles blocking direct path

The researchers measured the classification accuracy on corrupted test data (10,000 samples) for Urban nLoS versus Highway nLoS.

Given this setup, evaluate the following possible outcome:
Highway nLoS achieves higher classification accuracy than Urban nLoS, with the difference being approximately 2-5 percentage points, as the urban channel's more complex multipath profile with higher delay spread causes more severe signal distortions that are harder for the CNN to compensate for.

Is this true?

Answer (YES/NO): NO